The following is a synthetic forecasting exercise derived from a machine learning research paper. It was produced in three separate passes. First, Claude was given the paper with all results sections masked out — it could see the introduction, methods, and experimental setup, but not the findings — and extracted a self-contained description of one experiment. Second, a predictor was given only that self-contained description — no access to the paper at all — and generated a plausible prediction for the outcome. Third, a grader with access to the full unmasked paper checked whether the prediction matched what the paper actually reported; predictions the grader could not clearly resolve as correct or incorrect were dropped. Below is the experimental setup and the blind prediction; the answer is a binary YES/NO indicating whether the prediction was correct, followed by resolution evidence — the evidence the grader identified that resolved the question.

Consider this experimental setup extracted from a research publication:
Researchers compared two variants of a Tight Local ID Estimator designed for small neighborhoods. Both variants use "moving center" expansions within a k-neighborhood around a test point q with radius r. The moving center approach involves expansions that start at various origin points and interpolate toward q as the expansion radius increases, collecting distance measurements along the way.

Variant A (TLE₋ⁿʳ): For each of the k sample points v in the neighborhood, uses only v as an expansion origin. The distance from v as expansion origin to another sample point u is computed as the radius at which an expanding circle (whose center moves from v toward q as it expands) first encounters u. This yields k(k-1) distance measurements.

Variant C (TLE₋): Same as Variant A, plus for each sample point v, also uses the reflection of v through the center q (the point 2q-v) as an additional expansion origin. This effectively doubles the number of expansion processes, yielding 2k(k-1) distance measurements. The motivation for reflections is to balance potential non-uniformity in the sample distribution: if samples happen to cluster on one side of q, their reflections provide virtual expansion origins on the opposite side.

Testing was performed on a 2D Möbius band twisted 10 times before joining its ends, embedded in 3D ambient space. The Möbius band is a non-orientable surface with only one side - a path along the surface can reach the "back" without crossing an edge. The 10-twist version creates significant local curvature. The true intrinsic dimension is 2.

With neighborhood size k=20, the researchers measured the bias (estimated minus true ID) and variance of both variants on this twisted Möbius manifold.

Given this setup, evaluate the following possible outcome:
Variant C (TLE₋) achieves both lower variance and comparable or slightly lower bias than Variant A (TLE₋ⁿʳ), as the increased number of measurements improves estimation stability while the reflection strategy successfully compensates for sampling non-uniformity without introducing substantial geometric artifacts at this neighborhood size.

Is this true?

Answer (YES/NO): YES